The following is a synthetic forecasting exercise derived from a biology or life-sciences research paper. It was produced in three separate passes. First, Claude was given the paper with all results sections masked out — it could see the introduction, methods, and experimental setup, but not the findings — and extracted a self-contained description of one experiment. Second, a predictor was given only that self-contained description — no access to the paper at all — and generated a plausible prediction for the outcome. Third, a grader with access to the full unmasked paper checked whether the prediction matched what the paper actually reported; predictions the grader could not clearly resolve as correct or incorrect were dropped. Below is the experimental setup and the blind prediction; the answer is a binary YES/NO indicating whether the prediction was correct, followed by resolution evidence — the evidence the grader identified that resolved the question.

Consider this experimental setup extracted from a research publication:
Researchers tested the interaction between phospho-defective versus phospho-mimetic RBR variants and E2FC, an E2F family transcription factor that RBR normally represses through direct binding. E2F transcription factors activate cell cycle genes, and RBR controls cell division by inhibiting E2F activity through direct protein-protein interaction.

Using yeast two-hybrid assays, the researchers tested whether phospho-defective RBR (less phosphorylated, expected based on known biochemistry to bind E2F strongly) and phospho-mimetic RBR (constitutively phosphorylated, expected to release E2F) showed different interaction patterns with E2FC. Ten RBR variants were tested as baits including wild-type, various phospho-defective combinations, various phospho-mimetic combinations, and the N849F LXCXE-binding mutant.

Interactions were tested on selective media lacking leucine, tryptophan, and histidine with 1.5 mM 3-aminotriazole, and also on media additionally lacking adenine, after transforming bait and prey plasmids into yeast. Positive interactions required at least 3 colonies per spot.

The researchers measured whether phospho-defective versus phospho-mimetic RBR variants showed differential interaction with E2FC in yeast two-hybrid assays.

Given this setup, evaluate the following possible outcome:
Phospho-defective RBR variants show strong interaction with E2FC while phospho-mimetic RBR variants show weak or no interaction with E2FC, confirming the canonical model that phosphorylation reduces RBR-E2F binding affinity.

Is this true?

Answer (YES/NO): YES